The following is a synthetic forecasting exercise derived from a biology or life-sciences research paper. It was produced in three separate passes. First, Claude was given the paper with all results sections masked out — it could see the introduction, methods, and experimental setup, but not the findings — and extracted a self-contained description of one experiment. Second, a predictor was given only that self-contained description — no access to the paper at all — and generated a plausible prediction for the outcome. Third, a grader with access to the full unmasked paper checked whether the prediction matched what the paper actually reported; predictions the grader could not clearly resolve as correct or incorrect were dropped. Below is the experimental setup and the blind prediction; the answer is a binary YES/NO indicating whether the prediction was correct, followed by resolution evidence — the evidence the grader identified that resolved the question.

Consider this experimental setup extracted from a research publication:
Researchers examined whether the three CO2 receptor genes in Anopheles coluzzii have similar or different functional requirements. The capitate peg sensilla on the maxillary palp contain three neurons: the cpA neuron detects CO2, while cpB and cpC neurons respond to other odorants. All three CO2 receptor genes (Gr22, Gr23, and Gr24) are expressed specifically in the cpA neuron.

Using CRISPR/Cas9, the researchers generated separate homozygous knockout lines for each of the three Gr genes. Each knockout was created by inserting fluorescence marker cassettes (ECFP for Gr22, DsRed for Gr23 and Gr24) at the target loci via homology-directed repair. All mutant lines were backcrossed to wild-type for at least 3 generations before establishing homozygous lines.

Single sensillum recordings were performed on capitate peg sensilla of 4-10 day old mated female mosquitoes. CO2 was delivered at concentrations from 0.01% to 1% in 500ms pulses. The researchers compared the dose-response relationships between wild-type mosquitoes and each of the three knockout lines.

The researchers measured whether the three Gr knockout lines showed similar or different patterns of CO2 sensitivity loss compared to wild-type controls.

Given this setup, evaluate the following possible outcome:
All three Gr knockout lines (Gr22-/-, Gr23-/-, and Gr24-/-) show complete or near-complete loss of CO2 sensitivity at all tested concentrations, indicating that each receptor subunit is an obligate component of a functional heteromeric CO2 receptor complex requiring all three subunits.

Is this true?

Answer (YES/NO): NO